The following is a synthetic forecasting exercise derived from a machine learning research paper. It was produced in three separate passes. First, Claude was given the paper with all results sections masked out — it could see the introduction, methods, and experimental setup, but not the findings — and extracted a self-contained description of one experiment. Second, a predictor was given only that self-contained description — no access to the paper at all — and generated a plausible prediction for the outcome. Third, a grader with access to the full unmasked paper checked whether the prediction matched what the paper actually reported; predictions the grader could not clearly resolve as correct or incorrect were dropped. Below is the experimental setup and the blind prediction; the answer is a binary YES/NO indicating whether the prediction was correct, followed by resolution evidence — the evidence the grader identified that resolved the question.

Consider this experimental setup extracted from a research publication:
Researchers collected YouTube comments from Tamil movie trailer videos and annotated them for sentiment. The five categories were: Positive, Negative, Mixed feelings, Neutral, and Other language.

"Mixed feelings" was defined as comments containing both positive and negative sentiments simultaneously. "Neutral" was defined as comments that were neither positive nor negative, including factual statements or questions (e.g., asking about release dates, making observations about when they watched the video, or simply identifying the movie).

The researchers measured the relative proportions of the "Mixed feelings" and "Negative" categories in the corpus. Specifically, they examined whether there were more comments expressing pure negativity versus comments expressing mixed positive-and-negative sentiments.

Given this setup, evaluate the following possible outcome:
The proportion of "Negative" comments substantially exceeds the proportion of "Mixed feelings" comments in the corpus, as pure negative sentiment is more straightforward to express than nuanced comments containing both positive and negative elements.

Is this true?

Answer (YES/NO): NO